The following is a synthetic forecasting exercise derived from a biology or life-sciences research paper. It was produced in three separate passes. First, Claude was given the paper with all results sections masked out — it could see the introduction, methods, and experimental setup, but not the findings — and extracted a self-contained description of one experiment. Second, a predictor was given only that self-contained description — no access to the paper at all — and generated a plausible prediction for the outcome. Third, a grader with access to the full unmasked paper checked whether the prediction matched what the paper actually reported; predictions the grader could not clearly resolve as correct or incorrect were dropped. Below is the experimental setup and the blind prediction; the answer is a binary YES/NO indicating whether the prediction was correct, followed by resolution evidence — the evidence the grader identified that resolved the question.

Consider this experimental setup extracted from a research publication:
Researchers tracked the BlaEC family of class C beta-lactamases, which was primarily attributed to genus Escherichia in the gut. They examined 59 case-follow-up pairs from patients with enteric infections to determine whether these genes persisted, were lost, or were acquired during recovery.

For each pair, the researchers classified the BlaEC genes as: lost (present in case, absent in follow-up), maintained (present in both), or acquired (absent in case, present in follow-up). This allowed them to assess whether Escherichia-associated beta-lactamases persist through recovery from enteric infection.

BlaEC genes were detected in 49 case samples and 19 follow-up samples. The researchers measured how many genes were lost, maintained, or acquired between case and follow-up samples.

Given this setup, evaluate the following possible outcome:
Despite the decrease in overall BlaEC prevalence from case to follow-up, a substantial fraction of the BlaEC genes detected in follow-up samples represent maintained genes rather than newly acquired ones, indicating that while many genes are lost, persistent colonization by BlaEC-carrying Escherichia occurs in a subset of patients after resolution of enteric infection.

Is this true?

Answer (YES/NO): YES